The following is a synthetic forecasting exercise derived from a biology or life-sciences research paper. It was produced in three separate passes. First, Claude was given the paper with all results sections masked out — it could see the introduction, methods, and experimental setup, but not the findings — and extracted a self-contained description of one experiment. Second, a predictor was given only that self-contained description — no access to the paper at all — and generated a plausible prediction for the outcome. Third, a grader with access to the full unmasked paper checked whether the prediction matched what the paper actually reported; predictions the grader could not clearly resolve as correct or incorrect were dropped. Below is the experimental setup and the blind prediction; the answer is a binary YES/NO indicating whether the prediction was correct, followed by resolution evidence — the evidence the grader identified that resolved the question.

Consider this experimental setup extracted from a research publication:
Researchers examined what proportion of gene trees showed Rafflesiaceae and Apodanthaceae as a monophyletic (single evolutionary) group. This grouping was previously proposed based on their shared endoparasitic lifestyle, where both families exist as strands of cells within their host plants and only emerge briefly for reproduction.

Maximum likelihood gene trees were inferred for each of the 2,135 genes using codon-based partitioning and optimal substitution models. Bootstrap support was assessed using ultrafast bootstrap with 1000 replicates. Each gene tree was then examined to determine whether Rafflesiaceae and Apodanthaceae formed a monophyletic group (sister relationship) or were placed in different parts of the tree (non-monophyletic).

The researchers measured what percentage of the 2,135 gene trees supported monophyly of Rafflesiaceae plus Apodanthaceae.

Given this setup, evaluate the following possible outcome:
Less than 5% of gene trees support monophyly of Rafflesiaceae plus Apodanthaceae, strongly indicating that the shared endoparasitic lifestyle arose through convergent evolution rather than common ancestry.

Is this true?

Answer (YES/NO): NO